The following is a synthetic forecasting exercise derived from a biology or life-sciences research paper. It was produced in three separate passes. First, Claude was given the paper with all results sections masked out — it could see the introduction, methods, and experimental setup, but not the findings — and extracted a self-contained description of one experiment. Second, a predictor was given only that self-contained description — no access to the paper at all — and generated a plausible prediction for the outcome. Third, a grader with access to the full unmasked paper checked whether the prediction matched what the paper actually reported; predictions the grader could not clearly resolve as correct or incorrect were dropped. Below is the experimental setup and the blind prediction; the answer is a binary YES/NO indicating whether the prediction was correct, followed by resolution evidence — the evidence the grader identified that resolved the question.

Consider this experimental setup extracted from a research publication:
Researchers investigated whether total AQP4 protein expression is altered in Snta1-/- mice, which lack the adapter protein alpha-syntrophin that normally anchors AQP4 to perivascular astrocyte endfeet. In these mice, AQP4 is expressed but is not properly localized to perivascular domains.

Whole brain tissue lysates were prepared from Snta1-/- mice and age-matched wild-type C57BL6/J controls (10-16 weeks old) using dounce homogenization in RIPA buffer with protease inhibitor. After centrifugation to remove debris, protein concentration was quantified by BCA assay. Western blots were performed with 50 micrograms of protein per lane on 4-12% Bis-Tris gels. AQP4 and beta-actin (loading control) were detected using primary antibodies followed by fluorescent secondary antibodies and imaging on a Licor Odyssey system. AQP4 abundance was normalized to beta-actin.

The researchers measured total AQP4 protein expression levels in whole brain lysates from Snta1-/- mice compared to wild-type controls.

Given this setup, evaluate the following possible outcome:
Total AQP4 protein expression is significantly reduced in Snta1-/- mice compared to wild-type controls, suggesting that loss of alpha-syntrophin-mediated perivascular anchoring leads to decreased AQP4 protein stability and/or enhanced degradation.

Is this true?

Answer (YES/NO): NO